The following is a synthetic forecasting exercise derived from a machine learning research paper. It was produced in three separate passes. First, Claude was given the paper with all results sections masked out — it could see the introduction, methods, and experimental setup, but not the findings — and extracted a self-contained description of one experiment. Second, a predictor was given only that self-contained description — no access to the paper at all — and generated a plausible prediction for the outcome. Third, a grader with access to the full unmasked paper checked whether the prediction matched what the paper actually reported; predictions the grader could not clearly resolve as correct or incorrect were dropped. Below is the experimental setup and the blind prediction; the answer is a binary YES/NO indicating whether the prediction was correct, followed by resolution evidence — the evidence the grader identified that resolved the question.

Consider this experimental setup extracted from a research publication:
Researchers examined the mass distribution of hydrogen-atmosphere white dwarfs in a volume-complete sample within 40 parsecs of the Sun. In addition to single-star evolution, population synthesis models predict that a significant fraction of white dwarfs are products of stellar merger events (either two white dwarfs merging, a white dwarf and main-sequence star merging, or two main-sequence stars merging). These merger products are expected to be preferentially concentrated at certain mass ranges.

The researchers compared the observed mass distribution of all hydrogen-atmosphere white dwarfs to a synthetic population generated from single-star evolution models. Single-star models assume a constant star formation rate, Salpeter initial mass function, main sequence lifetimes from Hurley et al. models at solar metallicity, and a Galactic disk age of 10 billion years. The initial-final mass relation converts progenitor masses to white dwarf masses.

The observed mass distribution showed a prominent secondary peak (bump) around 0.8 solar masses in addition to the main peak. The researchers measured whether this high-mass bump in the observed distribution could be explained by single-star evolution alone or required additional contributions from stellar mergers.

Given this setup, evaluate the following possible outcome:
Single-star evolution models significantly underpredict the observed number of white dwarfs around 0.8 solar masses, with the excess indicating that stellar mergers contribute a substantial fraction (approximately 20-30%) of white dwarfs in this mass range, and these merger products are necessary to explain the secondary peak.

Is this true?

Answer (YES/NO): NO